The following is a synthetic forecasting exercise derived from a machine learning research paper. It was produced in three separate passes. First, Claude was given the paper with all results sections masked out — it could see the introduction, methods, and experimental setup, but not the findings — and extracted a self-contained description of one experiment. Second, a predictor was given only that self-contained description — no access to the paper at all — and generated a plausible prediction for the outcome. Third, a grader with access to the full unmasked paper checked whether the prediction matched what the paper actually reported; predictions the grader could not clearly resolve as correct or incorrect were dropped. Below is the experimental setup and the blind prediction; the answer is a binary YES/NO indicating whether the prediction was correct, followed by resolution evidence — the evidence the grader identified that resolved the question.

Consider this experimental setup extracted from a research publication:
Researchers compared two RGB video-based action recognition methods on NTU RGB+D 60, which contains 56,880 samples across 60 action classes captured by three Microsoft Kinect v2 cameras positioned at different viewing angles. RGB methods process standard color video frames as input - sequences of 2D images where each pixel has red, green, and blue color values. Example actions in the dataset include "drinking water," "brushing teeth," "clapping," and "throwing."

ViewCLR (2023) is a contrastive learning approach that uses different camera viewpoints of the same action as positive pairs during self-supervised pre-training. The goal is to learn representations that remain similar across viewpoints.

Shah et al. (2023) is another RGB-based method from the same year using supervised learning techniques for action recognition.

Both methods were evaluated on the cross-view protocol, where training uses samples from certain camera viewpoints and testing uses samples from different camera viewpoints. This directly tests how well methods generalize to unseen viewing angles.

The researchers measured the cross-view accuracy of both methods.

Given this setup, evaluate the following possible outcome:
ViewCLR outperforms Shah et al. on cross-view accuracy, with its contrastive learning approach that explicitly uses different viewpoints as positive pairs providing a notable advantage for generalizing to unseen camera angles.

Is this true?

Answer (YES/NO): NO